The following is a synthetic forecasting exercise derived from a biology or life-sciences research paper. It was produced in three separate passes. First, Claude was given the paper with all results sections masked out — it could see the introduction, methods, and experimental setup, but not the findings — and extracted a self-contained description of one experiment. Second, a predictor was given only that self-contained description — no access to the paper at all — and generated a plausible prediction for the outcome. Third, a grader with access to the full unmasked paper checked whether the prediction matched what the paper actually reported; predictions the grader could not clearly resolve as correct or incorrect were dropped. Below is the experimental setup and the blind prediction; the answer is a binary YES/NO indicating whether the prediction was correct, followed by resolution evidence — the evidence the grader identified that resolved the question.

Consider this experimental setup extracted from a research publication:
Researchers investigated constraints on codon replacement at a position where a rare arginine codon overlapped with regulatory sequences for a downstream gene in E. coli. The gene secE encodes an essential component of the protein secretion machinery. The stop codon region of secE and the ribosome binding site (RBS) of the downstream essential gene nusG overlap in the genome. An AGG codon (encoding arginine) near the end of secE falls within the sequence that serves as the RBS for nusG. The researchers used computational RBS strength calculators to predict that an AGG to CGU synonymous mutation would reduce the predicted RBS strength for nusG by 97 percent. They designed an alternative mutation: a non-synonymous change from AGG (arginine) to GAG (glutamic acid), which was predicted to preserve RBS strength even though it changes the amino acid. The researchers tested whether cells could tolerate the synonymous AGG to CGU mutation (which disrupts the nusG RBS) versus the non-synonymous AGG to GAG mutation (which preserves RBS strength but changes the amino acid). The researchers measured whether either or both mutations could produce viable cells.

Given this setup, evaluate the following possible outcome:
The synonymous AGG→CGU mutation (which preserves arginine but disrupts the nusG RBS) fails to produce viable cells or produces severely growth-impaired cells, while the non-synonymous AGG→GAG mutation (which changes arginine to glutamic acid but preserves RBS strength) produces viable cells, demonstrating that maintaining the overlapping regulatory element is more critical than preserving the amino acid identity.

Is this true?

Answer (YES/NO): YES